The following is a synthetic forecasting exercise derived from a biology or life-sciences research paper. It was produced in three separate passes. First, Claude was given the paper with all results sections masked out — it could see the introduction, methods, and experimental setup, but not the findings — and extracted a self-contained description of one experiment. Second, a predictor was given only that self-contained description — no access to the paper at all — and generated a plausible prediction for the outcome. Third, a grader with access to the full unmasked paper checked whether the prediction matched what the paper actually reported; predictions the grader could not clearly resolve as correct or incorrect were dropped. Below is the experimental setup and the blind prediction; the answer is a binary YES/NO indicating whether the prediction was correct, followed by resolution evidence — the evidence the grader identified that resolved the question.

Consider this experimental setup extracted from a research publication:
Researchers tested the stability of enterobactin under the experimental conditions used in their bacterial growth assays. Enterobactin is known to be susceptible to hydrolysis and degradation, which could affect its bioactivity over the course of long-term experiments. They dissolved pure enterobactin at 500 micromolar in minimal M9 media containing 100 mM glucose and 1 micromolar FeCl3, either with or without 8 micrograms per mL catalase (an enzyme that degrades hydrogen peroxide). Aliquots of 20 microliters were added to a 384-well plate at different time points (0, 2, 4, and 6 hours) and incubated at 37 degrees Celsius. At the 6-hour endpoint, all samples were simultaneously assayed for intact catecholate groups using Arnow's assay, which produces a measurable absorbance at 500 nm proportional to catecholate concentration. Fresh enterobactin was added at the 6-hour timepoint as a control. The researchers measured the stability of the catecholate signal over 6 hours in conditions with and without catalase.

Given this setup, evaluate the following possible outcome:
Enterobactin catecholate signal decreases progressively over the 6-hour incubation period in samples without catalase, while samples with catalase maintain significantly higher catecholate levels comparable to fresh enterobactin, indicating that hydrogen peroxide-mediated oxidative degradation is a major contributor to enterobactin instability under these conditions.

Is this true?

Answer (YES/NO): NO